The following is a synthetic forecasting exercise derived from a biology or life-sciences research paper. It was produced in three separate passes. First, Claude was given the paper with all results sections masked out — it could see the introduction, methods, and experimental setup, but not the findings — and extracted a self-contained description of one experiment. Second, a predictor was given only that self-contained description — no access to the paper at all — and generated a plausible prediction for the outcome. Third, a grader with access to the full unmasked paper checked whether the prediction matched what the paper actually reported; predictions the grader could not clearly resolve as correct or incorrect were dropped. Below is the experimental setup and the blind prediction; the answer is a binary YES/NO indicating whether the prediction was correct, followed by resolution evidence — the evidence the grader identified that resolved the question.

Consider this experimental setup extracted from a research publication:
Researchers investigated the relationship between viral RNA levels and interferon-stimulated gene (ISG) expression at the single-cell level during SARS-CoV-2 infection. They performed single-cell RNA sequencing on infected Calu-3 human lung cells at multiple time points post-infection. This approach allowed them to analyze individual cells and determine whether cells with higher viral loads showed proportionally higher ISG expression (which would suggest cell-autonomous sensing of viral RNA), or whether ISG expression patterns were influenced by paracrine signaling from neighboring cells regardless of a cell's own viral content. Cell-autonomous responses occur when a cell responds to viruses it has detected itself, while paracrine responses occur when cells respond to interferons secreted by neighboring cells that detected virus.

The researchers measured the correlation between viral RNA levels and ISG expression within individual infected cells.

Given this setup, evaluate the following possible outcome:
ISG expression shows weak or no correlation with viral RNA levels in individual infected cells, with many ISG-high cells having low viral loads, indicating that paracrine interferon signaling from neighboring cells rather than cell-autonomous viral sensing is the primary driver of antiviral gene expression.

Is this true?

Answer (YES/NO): YES